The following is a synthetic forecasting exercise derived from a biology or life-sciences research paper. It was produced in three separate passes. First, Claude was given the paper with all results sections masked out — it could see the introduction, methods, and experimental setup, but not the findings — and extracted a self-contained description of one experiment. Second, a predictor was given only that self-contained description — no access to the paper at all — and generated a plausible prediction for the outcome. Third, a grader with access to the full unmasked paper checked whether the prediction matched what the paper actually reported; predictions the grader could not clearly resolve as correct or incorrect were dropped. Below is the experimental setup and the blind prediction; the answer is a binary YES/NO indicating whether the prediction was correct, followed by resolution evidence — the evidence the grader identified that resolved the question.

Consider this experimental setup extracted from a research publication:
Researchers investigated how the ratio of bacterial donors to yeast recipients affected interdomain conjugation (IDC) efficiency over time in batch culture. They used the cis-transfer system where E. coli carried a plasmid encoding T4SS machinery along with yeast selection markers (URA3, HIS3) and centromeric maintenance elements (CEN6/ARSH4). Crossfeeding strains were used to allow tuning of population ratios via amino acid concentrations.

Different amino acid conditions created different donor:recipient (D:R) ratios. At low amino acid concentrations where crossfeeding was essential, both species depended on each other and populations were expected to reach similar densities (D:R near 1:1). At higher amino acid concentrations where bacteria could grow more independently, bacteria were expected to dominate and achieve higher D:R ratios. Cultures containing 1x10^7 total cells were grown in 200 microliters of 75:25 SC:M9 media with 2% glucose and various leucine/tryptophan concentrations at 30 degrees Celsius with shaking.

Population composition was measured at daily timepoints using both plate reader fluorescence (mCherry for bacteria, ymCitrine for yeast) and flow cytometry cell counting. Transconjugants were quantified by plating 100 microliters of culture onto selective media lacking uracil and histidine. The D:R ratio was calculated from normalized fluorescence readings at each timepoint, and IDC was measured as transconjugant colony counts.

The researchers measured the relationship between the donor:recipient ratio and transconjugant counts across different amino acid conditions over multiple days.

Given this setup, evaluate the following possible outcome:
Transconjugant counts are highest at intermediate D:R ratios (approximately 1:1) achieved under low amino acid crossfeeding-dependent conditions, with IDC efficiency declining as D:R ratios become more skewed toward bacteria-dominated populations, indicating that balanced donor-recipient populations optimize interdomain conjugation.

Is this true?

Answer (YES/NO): NO